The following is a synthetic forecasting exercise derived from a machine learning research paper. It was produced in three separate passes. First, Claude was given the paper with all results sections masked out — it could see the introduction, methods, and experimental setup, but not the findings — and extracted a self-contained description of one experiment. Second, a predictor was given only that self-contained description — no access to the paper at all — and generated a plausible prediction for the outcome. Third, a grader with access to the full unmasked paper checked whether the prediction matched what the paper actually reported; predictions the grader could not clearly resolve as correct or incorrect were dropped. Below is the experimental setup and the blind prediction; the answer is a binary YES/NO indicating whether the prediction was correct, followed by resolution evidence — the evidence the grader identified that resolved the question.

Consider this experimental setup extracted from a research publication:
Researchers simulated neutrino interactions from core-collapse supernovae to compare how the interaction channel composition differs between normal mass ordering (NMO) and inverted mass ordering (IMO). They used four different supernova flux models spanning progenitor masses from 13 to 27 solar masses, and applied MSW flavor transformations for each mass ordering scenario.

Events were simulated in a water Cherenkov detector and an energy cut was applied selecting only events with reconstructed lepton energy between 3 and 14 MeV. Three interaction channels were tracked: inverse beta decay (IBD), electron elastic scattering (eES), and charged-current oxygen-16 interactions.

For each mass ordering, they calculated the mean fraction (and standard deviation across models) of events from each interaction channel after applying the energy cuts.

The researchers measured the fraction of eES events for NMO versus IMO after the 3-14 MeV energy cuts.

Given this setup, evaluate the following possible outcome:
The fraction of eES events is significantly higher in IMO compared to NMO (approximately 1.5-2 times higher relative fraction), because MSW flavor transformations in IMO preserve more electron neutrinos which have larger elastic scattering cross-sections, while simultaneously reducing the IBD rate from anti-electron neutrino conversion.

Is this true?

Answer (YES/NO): YES